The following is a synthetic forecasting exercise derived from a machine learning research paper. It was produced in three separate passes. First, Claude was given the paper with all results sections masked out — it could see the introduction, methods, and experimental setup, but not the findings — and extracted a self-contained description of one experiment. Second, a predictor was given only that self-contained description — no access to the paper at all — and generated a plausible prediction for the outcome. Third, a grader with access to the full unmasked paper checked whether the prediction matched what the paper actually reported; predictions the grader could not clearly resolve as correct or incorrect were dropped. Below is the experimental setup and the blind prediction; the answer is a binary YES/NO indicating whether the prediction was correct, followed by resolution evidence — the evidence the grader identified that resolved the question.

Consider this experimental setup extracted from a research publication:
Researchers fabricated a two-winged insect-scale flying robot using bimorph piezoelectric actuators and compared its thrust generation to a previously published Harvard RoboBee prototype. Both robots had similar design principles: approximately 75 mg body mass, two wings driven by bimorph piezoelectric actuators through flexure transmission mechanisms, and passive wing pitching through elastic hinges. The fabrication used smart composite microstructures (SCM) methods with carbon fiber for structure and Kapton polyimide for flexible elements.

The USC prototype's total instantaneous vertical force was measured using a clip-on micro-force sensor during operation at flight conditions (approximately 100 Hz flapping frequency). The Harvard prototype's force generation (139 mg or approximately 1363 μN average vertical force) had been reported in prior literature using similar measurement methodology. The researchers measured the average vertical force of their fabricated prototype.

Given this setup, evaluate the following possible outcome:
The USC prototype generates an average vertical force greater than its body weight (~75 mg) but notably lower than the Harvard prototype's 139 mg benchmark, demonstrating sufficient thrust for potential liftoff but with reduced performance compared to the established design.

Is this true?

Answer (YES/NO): NO